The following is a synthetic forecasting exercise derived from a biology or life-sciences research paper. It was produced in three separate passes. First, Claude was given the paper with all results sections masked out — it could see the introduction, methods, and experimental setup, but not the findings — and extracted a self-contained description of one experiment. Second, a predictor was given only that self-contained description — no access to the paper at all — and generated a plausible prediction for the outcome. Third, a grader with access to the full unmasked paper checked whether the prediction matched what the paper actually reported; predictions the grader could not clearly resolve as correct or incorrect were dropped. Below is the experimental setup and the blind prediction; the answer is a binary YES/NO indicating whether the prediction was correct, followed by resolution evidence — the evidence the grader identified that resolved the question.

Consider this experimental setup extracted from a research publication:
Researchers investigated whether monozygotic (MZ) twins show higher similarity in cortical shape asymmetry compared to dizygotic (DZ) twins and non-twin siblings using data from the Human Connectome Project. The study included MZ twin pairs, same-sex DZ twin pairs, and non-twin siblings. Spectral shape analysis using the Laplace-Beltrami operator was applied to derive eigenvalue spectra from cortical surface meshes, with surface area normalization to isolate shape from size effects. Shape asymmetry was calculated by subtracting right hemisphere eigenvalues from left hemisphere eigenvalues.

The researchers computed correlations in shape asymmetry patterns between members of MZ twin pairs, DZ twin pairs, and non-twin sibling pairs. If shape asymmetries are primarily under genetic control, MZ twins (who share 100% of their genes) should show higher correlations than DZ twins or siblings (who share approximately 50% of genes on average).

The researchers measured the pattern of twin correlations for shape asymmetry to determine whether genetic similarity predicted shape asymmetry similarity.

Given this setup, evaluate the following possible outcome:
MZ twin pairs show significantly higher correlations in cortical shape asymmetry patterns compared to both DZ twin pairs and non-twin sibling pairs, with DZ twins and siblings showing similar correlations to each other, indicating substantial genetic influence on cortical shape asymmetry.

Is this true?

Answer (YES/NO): NO